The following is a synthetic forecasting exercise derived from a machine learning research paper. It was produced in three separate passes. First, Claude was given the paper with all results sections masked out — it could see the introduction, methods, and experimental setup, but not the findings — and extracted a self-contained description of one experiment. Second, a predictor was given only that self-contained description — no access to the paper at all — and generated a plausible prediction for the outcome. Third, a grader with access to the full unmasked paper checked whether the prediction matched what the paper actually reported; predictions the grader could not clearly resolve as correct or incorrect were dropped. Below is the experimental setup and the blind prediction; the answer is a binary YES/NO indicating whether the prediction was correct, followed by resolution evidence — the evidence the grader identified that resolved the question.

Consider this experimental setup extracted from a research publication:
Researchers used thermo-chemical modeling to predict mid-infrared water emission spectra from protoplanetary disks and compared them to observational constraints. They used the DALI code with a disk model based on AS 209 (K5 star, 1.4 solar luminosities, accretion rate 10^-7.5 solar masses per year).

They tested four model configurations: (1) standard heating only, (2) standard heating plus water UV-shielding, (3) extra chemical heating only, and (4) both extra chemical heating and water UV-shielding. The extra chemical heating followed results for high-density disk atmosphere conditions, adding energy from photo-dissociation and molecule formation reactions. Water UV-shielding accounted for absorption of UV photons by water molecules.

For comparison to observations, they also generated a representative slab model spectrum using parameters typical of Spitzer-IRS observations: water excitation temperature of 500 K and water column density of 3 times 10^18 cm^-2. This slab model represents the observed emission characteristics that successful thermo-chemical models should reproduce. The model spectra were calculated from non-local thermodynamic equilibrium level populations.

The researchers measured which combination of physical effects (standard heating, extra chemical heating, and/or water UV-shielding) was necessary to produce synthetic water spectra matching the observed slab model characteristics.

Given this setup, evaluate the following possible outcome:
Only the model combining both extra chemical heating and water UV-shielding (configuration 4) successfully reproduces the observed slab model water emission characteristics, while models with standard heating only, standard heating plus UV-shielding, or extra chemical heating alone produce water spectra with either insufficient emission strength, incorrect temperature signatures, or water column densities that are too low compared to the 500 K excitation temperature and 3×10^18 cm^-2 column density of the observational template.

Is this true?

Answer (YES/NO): NO